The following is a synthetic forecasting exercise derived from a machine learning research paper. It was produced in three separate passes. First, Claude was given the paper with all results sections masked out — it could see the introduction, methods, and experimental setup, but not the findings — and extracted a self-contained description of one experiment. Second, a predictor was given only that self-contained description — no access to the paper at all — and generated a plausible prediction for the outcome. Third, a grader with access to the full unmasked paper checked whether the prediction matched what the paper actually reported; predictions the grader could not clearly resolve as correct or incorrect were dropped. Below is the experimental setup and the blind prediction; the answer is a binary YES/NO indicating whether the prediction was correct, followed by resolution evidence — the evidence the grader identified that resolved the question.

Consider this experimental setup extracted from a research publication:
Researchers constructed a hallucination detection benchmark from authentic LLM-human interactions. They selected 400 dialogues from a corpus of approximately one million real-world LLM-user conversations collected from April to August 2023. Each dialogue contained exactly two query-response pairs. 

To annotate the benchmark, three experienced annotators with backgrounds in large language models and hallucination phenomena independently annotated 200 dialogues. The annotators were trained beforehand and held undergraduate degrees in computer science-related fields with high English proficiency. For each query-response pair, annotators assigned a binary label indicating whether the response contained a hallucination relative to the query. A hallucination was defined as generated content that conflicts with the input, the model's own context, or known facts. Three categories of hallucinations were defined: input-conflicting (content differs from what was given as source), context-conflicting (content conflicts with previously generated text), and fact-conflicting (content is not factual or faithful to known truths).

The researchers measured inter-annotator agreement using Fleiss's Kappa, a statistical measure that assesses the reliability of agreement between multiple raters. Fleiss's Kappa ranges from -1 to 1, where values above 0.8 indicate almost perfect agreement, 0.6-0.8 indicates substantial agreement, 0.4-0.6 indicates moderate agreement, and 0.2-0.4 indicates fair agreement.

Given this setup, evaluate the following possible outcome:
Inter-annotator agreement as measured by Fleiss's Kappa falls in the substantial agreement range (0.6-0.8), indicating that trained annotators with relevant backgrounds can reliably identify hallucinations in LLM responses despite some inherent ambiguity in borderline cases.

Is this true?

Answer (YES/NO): NO